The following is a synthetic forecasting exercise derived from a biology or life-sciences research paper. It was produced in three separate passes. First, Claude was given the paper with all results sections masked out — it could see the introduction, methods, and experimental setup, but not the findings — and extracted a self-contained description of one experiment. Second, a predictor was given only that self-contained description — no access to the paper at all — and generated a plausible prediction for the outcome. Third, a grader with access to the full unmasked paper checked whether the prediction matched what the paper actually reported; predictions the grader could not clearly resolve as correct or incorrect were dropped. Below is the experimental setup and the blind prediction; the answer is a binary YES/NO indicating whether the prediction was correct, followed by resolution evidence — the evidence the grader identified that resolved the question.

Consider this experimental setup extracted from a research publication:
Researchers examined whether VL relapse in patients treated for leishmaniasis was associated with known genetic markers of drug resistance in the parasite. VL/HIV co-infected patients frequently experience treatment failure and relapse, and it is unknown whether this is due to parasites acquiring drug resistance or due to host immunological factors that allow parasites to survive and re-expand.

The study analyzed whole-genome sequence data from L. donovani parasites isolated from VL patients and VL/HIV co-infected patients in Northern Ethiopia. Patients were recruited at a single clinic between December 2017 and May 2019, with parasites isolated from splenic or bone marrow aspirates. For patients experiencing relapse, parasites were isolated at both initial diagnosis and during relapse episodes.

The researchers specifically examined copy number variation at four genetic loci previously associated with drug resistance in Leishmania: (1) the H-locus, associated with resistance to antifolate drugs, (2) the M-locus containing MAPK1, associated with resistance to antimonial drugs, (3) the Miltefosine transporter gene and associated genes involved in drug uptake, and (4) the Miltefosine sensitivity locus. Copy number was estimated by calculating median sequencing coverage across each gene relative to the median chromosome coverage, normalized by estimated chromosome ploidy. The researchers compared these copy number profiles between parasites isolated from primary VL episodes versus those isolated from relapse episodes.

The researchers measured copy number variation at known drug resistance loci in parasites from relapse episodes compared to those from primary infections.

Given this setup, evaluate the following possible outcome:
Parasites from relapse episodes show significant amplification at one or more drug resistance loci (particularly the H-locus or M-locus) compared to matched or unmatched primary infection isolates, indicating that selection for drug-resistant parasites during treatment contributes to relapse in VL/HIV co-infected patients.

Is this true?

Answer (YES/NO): NO